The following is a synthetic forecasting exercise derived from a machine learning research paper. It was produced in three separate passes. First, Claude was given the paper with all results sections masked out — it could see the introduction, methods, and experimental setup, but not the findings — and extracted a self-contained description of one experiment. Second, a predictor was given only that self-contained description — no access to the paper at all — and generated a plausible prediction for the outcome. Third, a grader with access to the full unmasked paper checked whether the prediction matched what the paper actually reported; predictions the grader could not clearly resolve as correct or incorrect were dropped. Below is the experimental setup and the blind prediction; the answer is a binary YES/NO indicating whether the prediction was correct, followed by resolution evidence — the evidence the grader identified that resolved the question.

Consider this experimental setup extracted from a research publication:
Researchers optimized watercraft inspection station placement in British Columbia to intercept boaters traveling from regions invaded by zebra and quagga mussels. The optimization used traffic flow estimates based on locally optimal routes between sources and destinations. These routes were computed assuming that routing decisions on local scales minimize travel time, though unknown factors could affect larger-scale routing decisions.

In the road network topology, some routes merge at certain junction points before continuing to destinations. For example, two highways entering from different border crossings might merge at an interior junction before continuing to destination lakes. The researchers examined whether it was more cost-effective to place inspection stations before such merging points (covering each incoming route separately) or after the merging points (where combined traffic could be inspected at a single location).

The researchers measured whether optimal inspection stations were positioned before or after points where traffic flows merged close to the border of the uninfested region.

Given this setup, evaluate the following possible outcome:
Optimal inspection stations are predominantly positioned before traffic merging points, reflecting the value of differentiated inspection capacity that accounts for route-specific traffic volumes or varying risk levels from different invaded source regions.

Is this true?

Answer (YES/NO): NO